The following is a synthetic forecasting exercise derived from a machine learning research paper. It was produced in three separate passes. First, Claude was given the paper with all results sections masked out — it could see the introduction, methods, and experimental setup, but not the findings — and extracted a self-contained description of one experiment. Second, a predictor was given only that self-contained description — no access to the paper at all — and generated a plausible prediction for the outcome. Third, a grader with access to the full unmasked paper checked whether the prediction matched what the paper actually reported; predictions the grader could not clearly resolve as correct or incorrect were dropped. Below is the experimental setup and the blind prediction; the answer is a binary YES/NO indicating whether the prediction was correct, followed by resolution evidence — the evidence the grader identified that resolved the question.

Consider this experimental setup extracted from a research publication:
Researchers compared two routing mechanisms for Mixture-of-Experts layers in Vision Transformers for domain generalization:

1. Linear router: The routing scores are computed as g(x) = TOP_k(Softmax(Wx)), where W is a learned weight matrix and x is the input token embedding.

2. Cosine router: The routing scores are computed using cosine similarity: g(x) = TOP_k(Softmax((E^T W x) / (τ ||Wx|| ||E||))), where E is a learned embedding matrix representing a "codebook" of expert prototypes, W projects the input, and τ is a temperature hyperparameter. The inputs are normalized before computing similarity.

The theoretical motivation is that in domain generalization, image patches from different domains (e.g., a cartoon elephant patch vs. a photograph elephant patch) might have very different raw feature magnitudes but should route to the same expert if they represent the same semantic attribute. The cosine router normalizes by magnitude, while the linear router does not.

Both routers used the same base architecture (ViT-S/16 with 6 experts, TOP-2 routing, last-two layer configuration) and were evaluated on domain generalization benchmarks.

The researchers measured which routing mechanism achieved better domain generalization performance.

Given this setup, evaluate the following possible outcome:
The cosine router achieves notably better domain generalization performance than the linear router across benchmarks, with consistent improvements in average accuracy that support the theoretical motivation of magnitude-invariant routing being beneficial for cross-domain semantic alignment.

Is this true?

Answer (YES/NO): NO